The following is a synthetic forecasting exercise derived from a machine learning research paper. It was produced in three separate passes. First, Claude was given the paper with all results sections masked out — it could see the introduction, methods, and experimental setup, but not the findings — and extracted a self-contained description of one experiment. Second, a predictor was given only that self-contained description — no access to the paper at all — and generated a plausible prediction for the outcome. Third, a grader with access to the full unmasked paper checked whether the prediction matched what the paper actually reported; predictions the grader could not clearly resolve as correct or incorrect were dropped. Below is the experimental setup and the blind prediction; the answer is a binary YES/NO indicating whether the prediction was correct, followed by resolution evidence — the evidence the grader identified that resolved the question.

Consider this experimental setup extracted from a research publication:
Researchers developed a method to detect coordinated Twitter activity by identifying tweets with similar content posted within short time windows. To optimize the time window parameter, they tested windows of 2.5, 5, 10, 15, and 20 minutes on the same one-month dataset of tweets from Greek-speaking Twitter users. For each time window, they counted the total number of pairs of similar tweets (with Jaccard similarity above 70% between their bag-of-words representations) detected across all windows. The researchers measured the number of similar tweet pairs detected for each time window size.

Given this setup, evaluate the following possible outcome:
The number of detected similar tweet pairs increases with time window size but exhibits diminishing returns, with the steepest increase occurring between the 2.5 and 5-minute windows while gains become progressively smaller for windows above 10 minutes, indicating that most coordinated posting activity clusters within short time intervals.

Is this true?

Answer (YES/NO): NO